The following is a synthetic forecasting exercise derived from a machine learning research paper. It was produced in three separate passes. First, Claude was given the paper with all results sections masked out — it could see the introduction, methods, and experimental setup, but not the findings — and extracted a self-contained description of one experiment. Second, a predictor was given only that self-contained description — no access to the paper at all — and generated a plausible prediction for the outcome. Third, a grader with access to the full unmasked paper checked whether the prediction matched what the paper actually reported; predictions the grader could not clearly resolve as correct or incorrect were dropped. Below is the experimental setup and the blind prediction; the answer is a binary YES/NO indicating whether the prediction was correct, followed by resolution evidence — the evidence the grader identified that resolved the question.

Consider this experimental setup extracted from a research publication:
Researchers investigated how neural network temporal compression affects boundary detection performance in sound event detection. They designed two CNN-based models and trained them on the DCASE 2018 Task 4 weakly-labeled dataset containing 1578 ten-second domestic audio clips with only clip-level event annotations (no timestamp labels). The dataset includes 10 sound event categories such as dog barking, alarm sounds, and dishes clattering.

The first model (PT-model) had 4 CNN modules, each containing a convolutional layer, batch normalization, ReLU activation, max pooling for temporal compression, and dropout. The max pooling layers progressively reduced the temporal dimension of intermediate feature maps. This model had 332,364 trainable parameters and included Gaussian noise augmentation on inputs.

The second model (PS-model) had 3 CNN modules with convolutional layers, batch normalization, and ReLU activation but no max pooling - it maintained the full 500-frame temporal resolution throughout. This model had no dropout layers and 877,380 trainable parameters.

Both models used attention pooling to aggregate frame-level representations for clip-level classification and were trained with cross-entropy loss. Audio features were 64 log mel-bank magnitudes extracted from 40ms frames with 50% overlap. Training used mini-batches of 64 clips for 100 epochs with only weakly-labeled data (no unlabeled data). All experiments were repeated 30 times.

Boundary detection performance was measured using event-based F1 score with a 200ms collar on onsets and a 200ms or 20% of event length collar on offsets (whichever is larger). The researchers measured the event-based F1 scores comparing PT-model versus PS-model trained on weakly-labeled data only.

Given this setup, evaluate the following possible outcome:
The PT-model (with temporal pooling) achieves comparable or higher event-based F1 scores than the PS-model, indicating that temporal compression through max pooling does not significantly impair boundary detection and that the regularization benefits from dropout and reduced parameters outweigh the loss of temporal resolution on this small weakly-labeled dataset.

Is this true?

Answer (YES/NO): NO